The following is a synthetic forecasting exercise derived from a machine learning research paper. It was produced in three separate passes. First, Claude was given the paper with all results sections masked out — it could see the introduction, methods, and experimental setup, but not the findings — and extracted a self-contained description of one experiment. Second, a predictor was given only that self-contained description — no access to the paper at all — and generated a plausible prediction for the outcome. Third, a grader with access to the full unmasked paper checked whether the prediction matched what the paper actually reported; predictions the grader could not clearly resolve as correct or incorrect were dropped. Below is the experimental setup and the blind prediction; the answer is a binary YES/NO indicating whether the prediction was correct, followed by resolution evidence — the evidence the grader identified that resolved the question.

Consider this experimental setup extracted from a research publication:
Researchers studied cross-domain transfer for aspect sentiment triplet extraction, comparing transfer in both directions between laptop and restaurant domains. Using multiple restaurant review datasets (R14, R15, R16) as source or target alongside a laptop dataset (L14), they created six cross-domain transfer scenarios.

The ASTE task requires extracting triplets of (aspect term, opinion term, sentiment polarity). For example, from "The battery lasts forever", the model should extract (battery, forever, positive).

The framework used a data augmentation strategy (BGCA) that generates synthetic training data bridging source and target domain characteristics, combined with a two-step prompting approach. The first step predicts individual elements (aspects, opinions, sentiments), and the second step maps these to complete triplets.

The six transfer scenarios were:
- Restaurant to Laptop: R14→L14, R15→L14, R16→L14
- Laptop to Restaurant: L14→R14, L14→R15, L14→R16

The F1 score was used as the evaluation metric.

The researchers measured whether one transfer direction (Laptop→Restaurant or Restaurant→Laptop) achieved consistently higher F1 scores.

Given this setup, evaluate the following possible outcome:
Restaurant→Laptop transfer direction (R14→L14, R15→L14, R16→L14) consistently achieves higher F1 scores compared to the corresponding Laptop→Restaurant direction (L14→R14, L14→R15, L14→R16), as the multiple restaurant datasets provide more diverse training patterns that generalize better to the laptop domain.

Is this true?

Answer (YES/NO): NO